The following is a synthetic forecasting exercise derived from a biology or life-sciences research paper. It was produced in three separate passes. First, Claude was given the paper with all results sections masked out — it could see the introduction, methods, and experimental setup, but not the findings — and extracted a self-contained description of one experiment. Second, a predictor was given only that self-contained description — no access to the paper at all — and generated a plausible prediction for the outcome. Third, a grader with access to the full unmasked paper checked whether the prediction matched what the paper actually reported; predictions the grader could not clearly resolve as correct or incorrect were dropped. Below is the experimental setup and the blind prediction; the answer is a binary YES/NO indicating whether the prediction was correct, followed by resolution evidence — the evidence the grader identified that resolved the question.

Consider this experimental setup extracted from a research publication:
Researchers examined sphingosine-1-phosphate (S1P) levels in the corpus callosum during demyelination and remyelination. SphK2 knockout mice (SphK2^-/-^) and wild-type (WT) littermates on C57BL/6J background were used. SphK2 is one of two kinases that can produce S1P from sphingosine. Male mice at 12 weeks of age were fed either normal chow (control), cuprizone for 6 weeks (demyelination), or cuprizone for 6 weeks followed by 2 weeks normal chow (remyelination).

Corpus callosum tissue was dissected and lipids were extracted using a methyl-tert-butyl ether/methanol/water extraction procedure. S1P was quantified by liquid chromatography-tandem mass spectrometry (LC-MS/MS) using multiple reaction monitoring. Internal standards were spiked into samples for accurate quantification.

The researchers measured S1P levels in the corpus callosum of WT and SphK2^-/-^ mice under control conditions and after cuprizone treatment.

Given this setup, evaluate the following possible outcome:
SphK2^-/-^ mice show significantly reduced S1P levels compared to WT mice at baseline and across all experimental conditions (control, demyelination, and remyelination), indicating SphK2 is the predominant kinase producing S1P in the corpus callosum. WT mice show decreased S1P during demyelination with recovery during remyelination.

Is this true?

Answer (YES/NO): NO